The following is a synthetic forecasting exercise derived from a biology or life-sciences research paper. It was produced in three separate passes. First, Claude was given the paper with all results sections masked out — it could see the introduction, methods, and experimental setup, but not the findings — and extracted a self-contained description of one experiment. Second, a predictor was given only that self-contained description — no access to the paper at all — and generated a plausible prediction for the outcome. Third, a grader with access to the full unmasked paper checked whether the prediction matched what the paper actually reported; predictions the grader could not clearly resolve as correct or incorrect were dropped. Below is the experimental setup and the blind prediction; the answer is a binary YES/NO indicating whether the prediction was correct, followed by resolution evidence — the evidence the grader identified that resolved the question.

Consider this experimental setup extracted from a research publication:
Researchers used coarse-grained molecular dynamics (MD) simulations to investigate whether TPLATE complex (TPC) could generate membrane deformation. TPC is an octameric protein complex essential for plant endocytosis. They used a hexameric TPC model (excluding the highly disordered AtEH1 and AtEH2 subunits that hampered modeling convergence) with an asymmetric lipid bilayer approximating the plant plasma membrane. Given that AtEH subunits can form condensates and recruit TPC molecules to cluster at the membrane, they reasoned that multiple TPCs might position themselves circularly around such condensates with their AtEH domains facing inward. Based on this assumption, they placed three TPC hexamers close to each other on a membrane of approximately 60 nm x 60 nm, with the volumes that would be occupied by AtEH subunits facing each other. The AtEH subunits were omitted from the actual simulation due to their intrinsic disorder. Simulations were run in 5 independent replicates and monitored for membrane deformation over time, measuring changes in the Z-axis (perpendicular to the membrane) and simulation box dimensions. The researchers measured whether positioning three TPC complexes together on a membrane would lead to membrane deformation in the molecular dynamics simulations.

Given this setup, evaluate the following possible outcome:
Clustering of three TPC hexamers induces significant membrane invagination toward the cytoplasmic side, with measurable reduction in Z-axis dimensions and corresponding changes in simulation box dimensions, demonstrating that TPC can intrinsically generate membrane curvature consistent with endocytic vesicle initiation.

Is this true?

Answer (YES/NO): NO